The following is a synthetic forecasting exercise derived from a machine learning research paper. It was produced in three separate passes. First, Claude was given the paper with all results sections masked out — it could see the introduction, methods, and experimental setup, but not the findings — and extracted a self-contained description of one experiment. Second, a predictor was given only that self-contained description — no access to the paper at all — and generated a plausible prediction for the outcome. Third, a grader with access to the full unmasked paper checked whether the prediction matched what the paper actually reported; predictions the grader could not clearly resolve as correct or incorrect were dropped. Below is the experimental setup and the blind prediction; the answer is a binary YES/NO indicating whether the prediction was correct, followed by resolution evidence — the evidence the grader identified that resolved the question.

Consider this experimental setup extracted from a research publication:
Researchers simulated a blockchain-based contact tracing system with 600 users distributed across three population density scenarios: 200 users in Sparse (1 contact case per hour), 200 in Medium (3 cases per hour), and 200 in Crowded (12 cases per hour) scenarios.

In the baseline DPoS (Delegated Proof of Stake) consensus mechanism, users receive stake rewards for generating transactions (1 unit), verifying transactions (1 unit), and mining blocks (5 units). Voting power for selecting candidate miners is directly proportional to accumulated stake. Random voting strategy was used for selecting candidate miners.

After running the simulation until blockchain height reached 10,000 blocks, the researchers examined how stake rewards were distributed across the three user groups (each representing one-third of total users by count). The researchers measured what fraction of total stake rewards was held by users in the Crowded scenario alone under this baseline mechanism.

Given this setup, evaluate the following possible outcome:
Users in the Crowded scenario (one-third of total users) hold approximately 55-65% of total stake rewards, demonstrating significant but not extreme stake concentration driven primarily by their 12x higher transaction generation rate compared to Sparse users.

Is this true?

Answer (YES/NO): NO